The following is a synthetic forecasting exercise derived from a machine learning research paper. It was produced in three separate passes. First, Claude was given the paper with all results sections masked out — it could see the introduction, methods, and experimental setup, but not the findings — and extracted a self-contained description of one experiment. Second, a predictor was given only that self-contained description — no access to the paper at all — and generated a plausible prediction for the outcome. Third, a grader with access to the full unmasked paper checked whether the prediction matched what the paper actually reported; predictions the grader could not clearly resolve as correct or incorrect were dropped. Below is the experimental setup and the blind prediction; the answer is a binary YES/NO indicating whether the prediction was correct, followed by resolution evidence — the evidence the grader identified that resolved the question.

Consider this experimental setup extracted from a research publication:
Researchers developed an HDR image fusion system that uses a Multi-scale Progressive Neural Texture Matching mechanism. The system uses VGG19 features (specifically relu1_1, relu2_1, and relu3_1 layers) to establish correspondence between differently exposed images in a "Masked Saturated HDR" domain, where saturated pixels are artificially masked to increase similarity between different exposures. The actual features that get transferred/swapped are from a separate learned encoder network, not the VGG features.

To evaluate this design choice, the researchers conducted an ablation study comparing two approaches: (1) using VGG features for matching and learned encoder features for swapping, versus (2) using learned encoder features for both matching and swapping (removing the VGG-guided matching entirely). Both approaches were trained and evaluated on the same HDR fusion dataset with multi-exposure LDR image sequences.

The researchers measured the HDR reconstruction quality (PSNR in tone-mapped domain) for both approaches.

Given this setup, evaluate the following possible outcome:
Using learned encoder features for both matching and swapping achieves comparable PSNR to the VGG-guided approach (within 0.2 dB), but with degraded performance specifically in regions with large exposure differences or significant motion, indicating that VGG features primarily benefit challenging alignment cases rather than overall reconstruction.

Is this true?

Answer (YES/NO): NO